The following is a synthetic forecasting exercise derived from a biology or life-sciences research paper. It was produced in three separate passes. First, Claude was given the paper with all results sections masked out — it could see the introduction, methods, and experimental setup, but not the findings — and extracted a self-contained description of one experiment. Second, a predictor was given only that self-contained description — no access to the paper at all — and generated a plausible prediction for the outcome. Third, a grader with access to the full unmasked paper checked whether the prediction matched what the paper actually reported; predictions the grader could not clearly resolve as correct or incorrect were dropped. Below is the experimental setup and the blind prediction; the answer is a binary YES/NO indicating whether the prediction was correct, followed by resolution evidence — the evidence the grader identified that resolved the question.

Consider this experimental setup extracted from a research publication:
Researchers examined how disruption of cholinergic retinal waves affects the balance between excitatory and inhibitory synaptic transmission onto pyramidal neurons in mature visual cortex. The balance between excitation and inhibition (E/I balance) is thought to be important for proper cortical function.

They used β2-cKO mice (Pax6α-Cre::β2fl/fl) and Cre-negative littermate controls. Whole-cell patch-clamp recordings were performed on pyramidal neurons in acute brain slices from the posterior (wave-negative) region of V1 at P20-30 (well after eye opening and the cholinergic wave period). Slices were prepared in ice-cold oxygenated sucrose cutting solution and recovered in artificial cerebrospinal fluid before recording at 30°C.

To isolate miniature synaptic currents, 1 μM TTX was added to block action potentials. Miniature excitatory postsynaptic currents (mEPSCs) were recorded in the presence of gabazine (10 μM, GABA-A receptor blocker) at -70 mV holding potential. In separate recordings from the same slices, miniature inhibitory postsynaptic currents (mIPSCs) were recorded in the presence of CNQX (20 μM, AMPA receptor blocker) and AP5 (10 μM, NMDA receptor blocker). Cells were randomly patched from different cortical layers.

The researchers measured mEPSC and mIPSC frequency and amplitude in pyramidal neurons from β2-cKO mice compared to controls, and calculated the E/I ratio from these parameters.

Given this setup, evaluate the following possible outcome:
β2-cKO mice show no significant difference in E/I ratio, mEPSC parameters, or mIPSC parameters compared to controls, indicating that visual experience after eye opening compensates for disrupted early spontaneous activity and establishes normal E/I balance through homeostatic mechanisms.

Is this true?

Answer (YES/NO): NO